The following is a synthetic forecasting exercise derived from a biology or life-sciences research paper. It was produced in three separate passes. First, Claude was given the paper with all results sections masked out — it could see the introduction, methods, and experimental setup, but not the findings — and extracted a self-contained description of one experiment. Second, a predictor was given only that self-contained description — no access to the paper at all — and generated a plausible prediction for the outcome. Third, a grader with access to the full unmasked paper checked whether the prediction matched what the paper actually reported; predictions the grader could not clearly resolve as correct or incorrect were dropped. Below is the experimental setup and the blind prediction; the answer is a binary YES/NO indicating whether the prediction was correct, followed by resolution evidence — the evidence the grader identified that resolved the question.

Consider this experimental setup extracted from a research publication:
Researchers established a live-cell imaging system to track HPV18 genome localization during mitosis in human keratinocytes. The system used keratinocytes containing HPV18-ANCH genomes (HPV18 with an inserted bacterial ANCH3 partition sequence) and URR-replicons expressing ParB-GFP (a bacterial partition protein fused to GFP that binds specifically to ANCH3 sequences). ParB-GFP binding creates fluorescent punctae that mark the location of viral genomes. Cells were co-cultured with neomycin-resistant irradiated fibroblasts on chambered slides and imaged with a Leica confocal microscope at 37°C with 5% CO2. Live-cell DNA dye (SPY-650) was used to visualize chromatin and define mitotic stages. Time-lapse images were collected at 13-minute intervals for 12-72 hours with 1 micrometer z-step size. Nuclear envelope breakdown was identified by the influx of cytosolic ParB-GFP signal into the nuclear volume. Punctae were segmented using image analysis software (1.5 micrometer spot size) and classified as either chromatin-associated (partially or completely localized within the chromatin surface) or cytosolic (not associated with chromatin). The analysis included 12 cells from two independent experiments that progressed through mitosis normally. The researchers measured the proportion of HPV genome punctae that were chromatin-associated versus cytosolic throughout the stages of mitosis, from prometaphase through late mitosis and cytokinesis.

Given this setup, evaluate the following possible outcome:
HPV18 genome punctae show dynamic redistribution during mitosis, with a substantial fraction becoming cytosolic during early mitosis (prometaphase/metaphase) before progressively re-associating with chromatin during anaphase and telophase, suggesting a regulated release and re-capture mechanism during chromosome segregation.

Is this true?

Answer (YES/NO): NO